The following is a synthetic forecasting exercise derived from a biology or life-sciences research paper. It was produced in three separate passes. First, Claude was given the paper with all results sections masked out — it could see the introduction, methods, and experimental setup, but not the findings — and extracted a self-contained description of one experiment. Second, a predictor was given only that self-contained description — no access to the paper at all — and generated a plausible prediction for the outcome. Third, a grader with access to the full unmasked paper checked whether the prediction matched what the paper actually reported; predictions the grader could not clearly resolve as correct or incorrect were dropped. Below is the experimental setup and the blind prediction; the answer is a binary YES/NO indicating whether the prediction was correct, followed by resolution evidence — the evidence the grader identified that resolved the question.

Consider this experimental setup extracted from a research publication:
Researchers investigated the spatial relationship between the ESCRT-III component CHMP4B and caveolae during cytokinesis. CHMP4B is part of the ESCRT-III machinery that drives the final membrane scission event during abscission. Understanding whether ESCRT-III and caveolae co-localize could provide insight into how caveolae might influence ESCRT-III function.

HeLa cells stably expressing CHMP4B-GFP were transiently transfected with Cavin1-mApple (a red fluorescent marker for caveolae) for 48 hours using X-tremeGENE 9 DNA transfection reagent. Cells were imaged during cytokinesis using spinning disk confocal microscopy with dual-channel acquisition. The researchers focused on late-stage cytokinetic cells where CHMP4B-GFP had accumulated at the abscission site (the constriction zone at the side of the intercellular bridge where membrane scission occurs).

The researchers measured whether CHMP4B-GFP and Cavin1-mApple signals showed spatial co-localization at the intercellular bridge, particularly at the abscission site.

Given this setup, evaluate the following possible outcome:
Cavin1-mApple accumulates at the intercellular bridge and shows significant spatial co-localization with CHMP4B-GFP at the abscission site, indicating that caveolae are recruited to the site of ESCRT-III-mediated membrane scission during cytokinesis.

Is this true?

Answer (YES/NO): YES